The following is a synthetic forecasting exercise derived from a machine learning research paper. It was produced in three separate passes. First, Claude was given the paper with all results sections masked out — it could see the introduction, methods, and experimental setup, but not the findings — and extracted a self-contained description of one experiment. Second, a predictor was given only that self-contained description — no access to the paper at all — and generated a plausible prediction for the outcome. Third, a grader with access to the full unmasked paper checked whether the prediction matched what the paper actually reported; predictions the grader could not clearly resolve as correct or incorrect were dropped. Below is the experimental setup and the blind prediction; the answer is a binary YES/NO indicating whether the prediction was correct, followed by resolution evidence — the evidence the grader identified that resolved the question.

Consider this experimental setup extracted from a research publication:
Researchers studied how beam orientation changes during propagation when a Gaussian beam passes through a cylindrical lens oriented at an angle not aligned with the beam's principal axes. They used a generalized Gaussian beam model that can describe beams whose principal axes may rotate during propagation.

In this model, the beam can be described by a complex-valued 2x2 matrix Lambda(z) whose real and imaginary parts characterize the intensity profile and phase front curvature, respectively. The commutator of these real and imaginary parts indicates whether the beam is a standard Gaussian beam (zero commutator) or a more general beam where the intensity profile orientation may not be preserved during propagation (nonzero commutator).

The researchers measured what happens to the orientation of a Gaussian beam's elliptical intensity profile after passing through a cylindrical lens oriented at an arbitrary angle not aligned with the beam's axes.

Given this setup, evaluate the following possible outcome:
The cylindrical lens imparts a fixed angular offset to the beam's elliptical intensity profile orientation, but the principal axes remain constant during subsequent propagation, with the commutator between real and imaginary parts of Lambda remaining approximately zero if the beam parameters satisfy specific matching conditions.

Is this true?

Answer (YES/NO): NO